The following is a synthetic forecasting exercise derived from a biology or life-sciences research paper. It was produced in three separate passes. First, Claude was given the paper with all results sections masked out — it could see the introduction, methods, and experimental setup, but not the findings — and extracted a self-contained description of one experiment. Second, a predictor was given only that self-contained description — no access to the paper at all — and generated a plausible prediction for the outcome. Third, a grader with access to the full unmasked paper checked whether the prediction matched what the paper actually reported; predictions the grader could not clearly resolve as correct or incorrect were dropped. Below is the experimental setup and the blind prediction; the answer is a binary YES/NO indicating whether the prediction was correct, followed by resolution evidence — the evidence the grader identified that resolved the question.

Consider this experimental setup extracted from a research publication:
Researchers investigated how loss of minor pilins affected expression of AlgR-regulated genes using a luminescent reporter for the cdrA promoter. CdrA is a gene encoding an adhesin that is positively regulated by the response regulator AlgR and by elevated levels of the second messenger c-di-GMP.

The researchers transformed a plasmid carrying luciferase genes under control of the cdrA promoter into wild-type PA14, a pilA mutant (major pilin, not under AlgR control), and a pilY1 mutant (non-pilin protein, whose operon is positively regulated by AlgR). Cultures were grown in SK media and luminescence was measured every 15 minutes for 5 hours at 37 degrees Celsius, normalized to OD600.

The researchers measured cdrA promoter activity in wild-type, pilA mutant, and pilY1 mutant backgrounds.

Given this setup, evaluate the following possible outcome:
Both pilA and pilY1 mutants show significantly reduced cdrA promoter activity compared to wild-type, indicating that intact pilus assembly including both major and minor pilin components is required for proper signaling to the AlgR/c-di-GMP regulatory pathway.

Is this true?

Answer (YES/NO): NO